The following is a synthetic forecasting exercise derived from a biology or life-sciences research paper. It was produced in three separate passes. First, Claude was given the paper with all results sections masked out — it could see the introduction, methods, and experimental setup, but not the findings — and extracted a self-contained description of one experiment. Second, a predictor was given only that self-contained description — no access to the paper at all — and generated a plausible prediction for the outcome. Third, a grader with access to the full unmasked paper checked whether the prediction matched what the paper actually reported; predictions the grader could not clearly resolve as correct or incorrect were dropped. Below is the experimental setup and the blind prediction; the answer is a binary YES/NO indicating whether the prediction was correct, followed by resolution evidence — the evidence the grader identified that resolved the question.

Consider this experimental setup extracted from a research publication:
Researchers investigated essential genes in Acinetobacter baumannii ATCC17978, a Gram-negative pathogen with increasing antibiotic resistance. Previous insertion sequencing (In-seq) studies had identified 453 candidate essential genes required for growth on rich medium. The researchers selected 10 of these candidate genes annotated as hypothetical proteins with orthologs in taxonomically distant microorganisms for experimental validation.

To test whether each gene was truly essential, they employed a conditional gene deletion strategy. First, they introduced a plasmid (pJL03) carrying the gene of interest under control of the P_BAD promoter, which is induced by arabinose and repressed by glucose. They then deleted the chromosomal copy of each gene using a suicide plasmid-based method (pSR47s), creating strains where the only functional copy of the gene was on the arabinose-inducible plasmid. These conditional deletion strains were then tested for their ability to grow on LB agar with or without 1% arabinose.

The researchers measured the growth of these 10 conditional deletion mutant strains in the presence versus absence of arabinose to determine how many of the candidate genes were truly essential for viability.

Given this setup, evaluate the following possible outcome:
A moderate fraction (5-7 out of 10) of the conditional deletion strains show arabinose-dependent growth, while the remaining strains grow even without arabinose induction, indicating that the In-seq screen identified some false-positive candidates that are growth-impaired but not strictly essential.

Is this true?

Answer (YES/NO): NO